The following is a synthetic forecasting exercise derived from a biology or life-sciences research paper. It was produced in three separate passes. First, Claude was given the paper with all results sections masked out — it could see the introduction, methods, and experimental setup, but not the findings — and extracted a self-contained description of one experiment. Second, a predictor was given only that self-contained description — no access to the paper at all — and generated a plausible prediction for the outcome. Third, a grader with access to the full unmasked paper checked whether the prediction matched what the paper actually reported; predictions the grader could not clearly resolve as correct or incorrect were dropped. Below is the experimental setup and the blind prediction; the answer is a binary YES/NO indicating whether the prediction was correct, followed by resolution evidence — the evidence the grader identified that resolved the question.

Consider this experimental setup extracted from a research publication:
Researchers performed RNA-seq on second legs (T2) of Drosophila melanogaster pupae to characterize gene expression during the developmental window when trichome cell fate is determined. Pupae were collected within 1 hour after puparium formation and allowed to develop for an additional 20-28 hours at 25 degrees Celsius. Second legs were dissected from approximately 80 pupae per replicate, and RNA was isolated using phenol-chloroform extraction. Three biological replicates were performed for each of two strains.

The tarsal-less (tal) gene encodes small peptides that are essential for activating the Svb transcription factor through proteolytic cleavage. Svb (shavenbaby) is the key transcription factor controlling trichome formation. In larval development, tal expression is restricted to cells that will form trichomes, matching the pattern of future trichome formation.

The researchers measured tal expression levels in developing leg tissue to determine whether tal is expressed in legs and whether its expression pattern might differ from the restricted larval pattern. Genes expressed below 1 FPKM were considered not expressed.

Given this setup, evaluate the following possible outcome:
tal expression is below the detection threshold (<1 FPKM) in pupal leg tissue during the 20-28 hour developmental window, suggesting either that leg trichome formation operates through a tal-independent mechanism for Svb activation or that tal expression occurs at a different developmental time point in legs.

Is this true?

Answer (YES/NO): NO